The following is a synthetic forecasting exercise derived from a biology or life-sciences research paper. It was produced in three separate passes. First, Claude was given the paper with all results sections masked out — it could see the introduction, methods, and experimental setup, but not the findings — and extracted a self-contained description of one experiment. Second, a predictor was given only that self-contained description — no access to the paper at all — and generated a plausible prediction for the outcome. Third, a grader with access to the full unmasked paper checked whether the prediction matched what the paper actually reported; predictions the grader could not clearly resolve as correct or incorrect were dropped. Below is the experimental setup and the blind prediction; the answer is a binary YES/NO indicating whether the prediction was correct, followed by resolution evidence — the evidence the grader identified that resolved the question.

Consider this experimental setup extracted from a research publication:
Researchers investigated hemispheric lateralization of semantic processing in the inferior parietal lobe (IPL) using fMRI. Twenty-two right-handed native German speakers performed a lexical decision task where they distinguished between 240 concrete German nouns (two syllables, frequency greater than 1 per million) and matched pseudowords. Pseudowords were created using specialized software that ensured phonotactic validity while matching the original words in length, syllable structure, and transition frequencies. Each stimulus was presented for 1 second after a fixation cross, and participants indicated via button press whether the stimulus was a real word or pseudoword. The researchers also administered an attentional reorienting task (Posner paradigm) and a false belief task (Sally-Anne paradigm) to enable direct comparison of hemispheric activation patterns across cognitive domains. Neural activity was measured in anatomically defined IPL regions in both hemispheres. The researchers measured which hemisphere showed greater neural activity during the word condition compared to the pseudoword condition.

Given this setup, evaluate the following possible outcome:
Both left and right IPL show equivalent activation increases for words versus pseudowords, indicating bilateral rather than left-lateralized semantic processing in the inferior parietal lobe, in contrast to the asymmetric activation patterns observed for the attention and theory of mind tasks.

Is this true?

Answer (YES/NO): NO